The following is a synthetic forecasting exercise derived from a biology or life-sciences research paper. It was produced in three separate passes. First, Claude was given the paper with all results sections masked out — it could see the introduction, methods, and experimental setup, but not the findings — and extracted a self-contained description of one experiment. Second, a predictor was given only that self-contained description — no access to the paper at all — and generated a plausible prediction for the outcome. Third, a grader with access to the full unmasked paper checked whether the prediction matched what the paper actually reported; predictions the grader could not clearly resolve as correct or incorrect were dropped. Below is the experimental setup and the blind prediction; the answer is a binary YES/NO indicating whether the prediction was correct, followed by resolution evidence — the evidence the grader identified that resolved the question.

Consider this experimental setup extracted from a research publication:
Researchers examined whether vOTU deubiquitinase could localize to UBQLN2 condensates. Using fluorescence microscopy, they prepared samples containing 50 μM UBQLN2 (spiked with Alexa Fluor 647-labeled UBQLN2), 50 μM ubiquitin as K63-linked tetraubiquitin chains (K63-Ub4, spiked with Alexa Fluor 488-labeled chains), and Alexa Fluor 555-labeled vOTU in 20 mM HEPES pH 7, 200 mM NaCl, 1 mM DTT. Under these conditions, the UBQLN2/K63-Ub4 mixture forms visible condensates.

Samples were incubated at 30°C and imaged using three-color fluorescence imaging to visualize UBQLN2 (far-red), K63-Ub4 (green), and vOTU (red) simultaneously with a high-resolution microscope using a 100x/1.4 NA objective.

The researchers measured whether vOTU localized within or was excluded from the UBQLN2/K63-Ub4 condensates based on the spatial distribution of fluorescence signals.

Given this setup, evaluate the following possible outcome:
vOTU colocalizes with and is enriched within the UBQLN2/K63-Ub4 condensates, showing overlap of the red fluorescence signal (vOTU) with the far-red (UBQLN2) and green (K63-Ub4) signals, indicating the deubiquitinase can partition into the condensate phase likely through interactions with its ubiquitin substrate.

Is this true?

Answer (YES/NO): YES